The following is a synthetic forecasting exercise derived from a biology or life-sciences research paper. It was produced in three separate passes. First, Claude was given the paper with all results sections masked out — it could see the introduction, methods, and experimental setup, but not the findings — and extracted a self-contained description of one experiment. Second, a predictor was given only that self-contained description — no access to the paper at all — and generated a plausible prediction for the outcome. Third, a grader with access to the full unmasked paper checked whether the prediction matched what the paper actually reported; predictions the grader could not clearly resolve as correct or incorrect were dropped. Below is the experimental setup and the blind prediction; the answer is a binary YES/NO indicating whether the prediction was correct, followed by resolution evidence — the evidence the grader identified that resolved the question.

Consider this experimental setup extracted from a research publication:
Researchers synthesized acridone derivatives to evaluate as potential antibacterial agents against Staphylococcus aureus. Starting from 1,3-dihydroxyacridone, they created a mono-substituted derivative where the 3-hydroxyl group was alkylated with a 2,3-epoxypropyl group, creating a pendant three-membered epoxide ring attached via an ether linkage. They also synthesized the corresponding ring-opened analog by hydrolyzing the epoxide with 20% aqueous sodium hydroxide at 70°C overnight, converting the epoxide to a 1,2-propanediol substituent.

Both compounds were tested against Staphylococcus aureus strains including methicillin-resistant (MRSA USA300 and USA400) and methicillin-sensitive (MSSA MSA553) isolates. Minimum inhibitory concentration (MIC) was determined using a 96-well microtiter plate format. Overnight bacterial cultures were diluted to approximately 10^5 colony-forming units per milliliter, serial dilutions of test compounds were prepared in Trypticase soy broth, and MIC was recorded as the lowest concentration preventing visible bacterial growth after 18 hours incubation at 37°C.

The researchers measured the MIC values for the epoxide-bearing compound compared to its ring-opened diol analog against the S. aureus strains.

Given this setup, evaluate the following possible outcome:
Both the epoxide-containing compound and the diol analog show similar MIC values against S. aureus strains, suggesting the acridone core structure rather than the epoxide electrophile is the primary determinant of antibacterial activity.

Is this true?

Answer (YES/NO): NO